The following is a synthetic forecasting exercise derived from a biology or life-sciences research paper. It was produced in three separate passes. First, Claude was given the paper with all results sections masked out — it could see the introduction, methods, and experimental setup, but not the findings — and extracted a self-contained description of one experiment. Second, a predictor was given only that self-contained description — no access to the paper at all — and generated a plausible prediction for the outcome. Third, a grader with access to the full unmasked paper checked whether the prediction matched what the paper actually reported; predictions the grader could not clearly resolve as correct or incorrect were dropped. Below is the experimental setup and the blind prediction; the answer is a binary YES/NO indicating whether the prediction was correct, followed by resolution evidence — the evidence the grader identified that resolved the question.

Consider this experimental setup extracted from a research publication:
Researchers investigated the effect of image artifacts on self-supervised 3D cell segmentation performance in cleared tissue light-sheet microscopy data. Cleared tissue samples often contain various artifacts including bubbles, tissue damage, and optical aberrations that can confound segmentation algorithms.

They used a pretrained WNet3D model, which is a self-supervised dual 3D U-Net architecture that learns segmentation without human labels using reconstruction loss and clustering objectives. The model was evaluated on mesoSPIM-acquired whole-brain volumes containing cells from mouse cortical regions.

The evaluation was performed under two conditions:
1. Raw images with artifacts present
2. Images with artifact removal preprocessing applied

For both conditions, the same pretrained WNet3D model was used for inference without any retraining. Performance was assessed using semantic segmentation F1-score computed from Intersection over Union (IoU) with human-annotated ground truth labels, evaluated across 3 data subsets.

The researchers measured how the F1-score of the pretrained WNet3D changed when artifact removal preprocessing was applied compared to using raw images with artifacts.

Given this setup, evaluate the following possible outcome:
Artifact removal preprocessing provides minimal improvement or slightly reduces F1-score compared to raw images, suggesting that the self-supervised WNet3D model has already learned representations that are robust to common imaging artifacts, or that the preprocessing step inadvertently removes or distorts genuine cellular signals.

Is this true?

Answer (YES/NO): NO